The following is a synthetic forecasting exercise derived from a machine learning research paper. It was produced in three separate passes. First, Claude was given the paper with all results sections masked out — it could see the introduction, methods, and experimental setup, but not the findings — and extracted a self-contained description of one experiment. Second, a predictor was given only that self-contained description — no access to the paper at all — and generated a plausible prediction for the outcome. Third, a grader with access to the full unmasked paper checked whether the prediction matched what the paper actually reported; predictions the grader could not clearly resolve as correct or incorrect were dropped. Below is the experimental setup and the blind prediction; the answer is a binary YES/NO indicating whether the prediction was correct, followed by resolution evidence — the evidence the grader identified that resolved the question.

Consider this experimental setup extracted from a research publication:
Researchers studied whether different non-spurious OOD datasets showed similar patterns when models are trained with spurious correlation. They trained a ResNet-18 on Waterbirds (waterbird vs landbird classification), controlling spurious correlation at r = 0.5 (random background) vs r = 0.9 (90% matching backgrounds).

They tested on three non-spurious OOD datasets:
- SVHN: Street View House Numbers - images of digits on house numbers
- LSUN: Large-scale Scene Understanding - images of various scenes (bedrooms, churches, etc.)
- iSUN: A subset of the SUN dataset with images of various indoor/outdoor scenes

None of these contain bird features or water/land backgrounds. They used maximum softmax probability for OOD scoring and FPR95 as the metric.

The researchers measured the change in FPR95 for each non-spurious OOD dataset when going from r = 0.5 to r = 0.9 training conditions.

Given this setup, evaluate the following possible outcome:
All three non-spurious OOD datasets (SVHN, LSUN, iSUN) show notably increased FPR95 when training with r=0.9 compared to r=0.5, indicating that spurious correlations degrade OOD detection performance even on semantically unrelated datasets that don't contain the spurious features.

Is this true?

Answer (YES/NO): YES